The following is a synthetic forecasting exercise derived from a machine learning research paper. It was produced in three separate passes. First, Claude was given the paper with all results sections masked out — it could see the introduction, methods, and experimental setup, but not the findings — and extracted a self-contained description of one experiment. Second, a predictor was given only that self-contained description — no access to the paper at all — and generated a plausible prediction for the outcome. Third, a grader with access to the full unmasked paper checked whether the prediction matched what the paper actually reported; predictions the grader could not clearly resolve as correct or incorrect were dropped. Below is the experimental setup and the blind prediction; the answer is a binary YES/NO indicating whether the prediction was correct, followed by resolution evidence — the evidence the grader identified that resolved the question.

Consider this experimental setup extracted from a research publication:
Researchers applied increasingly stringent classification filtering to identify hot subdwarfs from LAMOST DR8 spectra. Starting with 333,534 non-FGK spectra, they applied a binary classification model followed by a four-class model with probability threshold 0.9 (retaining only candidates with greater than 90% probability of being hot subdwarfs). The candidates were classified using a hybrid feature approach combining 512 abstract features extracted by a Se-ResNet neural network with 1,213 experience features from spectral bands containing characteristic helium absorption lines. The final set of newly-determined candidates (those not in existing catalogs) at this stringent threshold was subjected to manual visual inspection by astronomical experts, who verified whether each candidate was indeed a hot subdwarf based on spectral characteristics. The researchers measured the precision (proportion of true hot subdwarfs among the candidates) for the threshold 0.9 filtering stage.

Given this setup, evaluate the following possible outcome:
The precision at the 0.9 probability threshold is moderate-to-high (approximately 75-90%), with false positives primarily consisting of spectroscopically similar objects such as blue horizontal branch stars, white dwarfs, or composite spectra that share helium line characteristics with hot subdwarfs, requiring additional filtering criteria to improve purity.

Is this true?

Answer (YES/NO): YES